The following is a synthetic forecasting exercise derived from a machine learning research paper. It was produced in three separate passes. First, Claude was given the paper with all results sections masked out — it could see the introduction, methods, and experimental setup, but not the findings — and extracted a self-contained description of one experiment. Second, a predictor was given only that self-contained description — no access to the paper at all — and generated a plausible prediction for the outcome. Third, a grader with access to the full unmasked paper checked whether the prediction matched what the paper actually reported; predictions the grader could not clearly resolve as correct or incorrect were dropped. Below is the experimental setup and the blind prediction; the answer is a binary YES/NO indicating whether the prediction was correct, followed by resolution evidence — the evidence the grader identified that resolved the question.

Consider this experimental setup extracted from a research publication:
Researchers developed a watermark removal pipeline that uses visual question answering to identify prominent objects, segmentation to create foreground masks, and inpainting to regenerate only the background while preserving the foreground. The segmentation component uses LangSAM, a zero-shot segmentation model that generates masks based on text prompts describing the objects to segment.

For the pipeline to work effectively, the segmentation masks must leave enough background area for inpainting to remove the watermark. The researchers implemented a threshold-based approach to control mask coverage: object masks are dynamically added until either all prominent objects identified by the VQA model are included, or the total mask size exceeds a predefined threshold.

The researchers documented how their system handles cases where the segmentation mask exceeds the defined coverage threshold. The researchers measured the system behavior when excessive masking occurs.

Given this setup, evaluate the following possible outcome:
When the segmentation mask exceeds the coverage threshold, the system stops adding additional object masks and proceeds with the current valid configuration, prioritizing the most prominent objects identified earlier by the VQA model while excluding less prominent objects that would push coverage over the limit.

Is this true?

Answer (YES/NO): NO